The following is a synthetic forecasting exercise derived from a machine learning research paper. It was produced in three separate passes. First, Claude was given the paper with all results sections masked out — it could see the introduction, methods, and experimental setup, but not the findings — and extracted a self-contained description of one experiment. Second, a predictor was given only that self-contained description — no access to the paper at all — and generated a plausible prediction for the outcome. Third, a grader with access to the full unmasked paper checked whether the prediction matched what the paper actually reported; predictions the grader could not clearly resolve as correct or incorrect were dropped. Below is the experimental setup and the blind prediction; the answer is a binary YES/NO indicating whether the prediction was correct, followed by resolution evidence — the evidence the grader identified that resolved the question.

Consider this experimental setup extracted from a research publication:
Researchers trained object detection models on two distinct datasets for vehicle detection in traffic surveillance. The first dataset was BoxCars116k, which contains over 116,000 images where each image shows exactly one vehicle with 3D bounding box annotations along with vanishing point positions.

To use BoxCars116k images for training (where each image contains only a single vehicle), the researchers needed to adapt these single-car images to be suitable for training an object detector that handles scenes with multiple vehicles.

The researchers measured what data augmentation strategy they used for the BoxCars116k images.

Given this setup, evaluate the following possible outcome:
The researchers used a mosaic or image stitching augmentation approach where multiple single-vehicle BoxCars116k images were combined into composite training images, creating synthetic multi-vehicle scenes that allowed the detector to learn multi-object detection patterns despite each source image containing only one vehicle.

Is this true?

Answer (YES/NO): NO